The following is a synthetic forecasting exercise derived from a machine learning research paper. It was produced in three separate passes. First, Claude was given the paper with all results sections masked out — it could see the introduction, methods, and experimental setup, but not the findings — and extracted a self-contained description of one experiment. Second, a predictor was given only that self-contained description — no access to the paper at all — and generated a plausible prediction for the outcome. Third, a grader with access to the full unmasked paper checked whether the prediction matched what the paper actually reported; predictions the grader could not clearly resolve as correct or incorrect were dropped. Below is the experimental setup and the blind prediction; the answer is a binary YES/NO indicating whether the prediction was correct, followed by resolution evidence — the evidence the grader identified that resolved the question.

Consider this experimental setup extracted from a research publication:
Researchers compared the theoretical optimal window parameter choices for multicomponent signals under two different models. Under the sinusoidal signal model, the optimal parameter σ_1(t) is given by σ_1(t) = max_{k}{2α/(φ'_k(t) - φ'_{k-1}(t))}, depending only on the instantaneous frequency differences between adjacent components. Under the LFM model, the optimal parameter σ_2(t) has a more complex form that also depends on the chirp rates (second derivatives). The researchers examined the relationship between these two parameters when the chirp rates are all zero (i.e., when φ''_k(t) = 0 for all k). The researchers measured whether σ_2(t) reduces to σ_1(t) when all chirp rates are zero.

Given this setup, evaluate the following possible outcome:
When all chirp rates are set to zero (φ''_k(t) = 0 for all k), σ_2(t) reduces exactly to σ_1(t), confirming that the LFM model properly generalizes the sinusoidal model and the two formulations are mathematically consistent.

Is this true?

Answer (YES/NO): YES